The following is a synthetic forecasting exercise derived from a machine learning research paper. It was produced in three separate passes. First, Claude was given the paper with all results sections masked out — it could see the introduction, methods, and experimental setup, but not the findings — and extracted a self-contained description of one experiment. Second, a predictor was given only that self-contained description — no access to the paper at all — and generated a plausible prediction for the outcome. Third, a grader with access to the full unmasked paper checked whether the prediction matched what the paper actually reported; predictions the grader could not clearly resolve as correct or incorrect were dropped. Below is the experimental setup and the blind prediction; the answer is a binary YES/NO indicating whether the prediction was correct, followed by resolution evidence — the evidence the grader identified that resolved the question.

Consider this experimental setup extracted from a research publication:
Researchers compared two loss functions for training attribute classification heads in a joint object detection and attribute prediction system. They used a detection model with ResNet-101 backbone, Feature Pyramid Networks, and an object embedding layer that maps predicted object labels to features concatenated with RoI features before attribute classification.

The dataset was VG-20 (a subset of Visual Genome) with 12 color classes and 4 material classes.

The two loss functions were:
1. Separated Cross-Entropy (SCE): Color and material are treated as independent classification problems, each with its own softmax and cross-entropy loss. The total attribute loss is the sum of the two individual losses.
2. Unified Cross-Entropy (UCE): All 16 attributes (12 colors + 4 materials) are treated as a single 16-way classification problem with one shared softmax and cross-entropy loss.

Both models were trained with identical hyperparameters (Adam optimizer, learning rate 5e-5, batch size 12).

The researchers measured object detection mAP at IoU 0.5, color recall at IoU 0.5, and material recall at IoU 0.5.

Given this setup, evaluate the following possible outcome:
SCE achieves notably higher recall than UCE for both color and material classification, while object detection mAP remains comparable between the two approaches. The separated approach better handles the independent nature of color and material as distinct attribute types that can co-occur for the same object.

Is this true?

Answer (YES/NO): NO